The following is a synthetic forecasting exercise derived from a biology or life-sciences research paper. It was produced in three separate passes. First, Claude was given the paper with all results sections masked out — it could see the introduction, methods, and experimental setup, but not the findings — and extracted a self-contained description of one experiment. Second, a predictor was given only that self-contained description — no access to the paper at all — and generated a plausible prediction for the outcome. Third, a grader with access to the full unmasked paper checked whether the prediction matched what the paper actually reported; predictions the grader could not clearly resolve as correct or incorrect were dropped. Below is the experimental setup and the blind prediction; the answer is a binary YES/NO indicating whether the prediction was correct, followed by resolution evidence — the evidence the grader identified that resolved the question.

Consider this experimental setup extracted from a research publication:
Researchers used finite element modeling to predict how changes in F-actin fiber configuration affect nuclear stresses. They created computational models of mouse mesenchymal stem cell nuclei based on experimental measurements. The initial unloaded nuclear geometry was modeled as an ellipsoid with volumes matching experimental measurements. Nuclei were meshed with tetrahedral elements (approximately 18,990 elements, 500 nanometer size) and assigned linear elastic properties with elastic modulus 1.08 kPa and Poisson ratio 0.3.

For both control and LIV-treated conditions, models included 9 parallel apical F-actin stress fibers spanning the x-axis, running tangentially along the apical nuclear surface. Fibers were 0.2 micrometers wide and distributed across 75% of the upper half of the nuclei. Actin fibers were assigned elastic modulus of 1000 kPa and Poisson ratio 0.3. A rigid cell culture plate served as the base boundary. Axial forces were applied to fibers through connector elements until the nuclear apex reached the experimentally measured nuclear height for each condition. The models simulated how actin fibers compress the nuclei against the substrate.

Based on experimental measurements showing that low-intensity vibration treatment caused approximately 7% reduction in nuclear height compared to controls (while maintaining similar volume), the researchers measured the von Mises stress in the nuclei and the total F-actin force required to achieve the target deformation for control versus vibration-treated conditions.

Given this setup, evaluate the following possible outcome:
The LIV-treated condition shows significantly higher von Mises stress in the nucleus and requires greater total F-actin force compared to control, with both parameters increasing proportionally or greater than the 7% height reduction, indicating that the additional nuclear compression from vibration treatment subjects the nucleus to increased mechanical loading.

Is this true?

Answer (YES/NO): YES